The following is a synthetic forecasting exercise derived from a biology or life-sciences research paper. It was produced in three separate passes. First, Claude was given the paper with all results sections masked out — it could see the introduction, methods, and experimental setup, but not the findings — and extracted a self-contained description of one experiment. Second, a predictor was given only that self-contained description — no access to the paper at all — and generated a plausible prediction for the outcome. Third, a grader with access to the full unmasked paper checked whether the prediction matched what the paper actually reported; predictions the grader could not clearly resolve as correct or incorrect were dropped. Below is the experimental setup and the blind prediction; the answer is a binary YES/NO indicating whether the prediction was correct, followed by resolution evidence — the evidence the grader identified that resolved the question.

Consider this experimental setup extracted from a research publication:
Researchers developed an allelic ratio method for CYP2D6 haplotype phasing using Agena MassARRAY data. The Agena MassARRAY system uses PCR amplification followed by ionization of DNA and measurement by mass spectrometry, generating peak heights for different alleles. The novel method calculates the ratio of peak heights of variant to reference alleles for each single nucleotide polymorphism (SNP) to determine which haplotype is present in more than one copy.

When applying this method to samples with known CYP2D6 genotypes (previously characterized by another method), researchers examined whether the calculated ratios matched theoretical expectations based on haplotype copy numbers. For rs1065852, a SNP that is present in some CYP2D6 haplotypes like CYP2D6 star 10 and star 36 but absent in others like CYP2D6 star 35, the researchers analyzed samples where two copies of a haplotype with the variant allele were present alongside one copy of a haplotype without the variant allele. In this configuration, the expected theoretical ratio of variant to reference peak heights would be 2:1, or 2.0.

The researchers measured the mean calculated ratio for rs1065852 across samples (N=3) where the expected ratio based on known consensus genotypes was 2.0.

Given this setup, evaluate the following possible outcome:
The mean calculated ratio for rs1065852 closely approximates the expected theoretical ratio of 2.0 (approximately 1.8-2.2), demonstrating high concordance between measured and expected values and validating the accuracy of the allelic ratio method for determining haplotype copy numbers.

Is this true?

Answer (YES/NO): NO